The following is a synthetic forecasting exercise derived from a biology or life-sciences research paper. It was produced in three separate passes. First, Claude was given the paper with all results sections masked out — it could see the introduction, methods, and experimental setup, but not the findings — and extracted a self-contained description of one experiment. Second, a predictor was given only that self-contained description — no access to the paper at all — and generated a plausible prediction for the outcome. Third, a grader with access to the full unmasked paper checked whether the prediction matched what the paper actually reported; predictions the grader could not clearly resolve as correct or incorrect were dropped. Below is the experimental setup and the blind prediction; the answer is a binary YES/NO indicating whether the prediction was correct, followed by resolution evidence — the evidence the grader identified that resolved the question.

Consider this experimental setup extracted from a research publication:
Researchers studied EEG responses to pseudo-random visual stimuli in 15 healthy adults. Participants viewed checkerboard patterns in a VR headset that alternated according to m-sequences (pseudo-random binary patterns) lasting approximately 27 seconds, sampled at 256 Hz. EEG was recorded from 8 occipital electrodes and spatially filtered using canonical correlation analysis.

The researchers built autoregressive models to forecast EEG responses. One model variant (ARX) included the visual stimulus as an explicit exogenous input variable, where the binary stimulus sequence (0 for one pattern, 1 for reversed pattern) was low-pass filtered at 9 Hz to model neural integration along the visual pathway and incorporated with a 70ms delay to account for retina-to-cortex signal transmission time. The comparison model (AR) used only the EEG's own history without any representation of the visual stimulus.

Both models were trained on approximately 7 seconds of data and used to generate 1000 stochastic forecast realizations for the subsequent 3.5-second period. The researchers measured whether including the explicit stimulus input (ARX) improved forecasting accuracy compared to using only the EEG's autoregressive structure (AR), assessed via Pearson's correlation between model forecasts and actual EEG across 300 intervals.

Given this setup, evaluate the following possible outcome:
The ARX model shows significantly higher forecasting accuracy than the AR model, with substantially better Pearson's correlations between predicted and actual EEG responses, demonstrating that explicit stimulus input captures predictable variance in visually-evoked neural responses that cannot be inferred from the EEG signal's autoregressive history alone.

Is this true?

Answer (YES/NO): NO